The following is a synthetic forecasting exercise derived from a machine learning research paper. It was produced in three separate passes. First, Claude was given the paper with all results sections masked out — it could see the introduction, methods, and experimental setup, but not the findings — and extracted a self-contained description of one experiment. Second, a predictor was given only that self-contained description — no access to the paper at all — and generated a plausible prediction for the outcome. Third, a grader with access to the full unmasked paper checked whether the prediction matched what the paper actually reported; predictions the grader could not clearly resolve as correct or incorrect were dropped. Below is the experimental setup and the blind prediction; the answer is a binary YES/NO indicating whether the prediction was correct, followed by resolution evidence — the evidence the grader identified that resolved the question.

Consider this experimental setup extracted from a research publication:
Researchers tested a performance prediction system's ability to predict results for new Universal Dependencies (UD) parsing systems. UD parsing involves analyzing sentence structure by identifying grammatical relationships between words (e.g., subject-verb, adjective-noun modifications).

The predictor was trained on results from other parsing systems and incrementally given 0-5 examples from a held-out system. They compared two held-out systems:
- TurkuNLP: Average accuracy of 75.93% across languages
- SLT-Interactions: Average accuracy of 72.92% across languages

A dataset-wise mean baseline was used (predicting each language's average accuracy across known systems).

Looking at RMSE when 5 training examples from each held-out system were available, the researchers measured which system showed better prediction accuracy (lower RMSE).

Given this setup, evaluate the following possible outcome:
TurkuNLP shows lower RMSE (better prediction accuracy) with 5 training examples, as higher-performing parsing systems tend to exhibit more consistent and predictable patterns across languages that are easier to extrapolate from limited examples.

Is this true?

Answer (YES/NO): YES